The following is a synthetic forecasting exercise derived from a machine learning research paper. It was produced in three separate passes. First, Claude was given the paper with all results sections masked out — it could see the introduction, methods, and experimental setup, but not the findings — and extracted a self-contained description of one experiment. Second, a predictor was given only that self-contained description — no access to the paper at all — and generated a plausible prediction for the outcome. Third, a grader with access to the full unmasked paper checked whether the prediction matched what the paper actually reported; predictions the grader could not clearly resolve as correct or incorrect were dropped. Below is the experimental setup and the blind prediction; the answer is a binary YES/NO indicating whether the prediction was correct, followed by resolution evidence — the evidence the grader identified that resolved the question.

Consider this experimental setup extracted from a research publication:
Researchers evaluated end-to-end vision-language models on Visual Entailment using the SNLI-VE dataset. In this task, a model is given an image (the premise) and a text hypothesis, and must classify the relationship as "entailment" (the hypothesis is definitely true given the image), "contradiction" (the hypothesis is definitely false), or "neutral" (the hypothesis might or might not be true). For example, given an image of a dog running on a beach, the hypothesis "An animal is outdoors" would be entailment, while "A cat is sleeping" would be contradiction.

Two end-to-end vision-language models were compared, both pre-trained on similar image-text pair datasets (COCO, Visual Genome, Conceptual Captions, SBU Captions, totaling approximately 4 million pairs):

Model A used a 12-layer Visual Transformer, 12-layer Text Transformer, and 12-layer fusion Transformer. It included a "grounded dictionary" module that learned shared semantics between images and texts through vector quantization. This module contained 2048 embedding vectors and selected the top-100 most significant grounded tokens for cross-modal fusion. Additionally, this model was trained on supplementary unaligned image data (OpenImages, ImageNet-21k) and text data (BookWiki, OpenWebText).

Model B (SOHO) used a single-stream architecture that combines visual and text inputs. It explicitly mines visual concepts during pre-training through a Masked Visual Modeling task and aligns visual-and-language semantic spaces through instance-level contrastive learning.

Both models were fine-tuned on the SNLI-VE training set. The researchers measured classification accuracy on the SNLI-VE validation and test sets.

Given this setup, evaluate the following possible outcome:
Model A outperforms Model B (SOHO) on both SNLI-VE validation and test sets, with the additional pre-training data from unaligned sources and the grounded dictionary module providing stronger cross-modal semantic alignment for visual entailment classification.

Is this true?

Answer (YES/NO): NO